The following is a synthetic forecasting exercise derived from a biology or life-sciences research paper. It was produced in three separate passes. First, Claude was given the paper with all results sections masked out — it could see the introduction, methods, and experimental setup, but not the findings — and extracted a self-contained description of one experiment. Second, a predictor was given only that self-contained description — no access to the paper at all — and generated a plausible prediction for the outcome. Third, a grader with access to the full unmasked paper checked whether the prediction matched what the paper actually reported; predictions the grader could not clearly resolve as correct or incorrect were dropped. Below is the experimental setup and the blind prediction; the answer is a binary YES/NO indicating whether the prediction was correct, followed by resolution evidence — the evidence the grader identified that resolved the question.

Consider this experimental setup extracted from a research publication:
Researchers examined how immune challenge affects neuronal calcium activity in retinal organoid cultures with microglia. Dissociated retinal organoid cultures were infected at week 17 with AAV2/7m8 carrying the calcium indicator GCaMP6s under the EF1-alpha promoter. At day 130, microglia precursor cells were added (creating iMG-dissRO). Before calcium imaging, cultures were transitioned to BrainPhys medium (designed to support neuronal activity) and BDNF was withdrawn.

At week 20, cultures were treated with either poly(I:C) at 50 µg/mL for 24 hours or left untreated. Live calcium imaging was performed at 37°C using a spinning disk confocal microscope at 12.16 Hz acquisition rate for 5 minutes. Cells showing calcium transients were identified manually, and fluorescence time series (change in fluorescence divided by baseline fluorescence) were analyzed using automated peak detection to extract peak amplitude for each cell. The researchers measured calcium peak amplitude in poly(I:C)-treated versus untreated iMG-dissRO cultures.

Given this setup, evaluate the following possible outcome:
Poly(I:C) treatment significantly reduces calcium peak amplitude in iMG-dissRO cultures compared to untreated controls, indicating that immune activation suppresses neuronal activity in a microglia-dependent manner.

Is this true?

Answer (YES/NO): NO